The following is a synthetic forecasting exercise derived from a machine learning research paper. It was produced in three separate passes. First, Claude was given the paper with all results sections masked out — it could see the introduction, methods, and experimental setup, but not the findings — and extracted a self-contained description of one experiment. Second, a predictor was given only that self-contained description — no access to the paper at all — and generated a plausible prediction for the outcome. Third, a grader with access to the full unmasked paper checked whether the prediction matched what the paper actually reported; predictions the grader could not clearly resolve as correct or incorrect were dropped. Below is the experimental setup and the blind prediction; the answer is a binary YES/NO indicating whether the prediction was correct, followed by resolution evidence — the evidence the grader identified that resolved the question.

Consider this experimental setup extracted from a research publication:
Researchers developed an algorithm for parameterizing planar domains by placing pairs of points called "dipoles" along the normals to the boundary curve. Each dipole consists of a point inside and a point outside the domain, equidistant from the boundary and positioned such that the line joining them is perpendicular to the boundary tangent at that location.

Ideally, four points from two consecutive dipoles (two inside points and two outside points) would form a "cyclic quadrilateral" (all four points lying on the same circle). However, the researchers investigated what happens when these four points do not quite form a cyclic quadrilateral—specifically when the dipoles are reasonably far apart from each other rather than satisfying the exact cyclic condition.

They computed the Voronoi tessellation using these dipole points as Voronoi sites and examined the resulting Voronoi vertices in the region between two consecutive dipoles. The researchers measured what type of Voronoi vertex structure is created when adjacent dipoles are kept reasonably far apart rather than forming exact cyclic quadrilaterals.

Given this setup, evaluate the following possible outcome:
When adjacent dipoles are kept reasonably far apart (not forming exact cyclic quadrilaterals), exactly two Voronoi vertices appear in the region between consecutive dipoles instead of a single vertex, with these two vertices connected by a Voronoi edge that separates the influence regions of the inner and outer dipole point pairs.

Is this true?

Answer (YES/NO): YES